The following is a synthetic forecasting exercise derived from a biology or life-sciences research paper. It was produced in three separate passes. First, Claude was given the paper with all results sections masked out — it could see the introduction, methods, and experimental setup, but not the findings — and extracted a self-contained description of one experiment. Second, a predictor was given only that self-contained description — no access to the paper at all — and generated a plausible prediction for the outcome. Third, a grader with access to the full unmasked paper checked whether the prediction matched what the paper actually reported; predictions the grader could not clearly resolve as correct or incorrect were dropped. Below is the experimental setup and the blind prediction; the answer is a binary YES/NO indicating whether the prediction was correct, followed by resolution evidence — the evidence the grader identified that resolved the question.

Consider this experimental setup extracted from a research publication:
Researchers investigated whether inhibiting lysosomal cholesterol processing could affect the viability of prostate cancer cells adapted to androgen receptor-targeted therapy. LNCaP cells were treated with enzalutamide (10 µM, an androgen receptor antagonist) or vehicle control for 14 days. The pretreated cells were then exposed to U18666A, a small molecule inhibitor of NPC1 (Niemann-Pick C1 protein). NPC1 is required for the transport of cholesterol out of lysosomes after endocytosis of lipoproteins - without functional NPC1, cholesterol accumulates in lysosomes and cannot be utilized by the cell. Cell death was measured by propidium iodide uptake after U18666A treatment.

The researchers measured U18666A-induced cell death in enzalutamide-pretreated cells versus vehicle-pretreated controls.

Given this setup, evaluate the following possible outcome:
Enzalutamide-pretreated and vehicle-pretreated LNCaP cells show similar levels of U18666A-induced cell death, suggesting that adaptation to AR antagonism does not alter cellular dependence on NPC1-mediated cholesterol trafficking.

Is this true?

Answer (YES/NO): NO